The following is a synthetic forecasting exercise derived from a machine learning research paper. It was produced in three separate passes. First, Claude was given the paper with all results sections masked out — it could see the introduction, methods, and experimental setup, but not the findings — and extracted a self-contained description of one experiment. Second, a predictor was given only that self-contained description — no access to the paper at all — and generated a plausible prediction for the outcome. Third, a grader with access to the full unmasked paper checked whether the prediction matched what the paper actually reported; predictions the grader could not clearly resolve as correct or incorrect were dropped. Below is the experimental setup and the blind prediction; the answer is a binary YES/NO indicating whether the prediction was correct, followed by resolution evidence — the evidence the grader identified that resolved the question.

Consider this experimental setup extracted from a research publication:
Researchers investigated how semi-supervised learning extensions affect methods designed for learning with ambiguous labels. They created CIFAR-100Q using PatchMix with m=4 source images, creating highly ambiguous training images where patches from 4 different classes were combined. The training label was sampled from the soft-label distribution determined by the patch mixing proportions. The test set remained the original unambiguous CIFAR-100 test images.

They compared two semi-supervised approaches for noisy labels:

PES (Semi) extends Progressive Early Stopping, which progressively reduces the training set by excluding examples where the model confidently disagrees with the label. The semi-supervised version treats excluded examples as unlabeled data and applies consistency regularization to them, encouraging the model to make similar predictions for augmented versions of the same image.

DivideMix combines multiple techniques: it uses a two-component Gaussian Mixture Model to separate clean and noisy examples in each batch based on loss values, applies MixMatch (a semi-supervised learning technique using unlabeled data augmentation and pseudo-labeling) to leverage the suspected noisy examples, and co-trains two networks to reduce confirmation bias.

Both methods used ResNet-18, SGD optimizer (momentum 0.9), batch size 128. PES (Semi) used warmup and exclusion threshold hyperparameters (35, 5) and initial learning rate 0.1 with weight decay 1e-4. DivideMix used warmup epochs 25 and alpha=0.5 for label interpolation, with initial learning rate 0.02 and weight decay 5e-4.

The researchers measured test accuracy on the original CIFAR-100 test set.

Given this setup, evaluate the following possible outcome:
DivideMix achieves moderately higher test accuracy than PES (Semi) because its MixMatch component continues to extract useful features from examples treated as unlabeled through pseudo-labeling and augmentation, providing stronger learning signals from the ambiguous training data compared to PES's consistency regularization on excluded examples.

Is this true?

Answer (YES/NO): NO